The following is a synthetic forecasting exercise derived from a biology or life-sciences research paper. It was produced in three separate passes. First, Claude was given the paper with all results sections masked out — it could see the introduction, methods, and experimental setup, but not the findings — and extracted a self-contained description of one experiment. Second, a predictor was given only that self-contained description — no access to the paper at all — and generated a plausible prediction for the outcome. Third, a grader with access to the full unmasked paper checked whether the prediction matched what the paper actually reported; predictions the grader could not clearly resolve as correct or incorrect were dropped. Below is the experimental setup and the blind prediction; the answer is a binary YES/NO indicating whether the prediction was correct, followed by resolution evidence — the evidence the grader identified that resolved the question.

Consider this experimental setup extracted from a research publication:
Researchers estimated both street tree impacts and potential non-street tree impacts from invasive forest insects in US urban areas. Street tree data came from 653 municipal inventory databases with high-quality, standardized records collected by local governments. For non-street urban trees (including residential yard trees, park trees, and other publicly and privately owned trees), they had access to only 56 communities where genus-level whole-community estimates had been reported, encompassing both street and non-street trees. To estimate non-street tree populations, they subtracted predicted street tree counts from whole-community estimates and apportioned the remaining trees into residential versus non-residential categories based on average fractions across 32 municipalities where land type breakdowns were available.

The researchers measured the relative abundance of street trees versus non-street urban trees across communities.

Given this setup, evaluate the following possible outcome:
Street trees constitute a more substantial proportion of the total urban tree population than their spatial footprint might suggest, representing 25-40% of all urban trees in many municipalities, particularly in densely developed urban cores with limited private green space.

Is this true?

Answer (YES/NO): NO